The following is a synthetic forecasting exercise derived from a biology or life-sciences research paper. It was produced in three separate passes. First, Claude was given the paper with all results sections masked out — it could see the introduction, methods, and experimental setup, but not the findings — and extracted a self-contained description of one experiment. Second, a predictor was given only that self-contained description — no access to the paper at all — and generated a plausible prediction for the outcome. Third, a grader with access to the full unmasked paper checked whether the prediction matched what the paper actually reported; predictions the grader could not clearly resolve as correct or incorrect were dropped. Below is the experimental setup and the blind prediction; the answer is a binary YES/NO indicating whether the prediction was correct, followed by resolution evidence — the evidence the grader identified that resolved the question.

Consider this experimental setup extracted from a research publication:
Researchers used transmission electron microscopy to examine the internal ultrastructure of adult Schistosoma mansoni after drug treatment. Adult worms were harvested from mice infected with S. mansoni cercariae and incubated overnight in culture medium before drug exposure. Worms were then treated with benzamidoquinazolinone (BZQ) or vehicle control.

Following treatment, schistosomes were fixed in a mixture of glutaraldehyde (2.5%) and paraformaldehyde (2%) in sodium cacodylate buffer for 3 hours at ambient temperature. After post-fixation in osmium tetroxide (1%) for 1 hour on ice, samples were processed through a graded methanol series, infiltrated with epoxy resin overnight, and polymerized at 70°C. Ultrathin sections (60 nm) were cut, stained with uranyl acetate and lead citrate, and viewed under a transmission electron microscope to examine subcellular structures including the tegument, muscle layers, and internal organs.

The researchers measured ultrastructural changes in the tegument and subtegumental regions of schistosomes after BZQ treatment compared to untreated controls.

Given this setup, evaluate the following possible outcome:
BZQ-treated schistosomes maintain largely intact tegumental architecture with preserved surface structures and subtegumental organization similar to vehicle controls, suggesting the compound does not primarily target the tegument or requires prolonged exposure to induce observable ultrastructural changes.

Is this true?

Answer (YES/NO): NO